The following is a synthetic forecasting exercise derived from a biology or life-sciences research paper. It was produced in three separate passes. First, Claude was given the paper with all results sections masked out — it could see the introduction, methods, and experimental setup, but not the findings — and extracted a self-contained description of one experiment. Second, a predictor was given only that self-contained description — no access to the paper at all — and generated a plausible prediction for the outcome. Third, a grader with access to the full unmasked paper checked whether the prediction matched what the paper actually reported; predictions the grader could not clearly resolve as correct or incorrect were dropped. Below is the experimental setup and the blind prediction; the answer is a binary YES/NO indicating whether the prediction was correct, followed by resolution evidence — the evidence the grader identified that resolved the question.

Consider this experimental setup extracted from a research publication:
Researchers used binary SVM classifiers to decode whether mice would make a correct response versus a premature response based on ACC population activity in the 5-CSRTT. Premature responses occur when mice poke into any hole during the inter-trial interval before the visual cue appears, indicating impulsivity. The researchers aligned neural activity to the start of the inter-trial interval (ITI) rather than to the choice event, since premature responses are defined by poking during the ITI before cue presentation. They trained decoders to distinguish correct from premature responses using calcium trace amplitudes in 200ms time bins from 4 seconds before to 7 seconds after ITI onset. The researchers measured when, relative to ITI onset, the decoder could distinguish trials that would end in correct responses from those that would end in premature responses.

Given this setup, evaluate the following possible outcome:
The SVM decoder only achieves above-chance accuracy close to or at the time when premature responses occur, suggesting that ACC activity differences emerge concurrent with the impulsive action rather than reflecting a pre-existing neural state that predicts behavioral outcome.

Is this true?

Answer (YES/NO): NO